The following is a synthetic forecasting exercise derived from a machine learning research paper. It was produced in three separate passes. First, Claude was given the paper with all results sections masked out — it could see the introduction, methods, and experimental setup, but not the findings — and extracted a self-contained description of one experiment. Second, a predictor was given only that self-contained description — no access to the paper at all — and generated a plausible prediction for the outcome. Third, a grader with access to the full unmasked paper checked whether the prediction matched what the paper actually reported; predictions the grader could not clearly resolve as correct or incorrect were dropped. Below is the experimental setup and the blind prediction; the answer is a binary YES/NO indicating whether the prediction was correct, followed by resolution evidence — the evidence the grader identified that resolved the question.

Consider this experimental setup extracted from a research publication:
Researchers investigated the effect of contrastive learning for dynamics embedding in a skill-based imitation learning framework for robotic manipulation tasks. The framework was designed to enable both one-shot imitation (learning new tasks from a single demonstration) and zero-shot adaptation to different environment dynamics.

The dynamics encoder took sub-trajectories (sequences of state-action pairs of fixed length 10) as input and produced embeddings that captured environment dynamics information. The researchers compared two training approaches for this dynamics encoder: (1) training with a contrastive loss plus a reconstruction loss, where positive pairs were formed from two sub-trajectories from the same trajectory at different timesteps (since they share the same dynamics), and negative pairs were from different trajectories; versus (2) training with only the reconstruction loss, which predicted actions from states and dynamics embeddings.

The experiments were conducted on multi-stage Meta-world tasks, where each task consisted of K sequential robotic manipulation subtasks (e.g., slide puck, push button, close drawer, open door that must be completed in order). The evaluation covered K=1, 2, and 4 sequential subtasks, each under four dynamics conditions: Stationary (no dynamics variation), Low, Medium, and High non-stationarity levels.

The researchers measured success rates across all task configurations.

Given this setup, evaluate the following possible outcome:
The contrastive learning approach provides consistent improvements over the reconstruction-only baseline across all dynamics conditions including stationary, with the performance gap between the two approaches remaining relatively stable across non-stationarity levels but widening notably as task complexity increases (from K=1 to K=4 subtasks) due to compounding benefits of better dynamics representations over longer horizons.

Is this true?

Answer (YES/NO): NO